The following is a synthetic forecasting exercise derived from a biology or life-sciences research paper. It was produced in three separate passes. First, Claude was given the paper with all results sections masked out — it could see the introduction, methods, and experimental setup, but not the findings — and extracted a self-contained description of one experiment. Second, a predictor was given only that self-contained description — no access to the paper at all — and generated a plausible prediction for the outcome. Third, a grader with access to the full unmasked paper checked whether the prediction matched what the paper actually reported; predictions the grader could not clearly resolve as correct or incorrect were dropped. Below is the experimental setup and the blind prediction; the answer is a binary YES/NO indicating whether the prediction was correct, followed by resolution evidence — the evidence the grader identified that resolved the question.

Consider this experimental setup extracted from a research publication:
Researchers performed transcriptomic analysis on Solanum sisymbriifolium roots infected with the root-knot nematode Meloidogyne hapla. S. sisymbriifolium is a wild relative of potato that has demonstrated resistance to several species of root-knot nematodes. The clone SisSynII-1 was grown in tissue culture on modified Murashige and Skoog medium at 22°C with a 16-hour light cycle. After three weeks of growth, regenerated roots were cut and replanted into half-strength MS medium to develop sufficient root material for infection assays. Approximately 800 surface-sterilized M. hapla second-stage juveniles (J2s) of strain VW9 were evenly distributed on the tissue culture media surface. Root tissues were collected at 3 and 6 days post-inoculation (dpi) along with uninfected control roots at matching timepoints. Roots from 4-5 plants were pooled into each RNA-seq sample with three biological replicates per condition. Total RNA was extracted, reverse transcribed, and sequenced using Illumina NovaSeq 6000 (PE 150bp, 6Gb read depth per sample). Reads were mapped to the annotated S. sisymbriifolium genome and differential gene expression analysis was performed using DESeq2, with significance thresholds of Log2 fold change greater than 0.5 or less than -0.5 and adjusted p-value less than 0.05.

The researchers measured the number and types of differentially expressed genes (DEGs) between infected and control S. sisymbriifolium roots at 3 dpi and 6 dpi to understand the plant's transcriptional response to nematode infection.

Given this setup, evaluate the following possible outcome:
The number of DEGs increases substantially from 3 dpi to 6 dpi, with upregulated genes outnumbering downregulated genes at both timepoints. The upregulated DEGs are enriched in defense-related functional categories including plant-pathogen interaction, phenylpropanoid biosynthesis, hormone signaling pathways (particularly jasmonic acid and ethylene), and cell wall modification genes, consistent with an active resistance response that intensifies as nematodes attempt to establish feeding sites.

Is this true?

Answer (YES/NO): NO